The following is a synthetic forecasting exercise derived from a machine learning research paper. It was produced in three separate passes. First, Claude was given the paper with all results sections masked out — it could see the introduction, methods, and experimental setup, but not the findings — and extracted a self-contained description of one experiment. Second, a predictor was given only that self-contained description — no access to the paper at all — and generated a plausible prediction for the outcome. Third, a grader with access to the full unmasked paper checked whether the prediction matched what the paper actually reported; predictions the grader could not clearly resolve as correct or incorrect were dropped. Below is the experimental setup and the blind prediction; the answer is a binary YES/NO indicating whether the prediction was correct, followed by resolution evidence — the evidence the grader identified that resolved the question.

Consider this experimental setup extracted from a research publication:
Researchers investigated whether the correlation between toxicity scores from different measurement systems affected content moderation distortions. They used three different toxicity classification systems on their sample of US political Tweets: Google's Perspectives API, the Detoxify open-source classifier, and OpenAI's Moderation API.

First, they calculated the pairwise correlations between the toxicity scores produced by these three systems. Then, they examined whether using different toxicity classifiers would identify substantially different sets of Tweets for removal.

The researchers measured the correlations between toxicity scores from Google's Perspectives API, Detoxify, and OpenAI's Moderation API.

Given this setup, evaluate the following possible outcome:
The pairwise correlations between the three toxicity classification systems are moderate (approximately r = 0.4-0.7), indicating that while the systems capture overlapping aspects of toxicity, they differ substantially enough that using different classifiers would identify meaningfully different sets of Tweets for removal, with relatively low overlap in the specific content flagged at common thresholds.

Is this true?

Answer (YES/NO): NO